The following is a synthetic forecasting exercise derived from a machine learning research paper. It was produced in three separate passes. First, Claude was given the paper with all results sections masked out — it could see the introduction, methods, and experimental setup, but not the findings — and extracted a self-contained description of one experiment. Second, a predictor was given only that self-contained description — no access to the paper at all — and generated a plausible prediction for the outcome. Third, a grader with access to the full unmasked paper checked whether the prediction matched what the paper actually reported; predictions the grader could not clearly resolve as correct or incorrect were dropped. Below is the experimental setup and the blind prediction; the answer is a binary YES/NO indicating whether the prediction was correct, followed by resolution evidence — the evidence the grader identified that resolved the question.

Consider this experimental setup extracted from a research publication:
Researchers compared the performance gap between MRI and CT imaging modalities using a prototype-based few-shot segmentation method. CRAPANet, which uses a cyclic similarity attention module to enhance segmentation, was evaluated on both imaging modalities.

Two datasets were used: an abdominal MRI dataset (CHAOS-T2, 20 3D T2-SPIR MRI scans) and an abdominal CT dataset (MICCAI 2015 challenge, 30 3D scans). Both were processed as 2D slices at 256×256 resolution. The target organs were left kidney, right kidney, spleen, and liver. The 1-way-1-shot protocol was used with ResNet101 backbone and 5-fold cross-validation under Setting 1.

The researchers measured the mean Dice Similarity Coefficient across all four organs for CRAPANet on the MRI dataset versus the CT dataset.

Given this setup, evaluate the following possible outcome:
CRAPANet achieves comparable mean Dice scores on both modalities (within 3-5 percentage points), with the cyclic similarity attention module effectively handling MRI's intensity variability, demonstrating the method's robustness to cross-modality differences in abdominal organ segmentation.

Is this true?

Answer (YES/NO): NO